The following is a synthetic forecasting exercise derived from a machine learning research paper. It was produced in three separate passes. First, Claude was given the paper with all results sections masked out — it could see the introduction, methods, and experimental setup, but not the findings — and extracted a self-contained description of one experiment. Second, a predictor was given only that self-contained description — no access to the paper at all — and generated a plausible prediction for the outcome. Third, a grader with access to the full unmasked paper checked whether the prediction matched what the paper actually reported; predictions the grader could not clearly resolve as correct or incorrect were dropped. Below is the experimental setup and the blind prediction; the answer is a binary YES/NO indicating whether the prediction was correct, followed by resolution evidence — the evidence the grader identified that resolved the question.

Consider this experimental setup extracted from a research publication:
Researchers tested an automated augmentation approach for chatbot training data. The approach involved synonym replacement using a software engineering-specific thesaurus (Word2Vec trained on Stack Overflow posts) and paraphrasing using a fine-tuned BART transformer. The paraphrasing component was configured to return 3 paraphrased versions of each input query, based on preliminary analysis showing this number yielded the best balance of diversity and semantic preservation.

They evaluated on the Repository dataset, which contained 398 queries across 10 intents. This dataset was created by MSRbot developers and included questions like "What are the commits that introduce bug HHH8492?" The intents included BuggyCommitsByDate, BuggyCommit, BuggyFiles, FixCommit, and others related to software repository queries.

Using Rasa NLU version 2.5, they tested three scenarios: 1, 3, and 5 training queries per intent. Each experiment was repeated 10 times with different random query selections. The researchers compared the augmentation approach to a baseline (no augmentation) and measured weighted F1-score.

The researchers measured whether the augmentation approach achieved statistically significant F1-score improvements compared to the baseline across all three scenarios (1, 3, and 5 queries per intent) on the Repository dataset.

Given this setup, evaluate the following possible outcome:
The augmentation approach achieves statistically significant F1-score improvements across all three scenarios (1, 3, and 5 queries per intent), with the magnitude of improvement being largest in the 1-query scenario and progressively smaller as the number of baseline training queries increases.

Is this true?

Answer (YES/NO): NO